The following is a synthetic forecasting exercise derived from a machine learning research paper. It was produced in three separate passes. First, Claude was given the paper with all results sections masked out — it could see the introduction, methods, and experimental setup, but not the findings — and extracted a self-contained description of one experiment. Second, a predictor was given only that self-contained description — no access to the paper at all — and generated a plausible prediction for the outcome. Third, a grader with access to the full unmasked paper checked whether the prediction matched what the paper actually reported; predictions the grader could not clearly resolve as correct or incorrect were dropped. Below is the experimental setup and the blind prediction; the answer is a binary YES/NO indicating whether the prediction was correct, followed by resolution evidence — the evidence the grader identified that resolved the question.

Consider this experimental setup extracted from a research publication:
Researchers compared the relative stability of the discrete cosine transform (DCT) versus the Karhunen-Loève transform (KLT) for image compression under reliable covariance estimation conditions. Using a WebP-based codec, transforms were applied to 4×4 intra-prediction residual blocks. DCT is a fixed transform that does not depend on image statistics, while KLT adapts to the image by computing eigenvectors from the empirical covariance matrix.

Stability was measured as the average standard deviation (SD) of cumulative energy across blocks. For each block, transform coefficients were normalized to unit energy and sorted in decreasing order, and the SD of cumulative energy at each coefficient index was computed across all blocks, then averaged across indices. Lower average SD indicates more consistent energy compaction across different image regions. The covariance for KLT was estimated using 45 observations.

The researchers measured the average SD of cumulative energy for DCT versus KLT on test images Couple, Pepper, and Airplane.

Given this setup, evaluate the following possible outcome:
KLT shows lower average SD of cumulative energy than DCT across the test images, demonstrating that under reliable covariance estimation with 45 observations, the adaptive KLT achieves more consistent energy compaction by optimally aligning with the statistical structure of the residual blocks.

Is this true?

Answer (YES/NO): YES